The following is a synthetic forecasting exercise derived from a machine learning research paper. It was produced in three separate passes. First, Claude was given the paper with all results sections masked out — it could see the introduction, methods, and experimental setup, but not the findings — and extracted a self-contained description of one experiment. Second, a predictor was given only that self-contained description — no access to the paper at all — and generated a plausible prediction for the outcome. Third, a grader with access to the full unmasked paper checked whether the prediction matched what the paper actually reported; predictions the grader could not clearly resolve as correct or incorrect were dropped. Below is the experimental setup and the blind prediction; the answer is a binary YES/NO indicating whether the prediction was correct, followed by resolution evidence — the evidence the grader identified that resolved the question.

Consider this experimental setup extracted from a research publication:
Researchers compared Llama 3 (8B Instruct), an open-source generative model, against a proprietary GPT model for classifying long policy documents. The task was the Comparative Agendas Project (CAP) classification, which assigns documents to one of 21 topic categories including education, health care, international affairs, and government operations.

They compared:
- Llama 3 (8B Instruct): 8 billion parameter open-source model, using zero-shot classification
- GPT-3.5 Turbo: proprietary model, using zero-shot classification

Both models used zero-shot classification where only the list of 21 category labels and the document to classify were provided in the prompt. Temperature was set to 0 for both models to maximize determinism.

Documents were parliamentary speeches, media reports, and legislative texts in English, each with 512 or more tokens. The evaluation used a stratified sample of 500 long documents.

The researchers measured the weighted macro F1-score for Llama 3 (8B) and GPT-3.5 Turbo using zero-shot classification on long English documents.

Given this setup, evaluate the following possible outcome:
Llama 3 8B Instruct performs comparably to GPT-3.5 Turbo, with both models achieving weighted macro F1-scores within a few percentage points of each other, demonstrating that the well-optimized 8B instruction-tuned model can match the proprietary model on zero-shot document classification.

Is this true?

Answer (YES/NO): YES